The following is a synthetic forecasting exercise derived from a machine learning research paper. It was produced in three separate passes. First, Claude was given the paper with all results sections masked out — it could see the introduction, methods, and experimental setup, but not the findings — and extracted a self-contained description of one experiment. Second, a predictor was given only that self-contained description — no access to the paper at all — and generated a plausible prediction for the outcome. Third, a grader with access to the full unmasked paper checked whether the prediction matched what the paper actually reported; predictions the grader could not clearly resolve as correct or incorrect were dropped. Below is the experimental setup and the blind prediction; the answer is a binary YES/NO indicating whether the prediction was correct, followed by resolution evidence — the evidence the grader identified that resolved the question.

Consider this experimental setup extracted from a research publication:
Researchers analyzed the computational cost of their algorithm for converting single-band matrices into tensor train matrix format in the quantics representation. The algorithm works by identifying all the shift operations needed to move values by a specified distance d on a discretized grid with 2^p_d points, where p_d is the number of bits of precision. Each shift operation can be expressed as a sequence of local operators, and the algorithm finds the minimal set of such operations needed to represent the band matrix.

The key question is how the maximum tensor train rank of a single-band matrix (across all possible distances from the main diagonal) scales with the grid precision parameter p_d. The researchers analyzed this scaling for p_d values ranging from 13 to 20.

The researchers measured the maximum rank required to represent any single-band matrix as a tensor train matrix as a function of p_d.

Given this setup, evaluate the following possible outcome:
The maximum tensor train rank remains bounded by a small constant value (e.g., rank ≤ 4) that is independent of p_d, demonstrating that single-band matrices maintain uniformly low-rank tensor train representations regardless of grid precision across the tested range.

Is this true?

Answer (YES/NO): NO